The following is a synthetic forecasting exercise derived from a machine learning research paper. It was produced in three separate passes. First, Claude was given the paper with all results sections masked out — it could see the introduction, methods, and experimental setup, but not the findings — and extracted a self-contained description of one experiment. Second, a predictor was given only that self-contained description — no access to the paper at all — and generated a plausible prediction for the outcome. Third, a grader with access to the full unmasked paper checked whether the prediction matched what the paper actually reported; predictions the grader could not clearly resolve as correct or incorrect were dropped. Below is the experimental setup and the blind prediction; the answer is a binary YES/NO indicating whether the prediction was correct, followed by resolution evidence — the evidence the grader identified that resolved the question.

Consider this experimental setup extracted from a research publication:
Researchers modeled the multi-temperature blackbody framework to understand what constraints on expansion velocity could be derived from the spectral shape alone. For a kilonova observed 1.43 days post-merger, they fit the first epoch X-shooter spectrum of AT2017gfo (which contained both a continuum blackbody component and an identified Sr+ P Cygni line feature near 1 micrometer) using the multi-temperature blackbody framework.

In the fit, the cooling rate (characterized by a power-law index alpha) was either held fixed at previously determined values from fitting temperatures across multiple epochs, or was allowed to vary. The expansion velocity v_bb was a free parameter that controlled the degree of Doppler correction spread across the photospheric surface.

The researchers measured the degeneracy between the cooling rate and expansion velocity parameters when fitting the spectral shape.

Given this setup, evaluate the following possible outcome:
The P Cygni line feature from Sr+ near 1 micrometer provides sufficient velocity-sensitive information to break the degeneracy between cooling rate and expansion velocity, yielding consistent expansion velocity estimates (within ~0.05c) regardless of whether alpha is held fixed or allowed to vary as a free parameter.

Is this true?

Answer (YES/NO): NO